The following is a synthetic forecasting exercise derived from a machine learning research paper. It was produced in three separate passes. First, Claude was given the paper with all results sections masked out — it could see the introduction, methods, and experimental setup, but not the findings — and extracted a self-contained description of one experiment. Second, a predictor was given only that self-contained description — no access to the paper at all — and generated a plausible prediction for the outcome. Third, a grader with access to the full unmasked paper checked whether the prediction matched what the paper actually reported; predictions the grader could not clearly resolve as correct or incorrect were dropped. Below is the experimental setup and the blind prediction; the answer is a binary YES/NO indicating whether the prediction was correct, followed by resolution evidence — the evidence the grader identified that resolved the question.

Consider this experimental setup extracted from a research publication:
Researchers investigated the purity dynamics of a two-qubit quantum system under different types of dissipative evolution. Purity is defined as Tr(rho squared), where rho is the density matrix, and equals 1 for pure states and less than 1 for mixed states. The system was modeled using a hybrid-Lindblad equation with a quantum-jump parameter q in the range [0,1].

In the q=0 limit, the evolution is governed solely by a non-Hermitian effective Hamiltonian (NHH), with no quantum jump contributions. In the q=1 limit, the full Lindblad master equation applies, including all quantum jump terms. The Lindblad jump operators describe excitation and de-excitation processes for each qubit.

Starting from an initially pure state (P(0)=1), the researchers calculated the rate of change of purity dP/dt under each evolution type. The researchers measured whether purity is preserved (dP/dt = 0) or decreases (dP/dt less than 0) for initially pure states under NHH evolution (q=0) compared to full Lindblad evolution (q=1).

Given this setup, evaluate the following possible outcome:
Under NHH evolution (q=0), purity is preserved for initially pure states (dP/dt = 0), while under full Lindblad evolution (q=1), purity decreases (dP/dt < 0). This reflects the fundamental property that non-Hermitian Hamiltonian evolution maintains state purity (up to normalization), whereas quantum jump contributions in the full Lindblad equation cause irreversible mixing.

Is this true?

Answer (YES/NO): YES